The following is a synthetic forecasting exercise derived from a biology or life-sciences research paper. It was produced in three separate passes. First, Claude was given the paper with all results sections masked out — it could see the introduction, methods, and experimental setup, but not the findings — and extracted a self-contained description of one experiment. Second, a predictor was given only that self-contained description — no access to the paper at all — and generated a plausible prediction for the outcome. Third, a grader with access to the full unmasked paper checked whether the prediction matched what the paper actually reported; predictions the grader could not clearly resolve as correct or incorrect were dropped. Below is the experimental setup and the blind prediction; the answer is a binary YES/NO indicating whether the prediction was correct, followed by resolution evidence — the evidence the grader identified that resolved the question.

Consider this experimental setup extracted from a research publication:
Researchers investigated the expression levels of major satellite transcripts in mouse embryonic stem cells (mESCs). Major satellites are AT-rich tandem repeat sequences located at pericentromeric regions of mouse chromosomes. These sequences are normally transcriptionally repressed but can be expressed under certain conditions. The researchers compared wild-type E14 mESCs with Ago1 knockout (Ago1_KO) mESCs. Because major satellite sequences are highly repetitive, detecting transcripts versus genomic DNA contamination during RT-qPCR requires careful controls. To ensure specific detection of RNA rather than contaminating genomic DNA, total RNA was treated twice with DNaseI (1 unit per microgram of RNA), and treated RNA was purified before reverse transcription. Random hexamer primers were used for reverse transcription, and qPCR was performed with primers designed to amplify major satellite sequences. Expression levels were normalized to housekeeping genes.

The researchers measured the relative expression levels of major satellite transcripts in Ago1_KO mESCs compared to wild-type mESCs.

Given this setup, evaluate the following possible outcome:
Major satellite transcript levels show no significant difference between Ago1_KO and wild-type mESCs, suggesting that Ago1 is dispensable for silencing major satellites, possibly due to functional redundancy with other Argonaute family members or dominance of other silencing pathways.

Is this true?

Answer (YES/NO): NO